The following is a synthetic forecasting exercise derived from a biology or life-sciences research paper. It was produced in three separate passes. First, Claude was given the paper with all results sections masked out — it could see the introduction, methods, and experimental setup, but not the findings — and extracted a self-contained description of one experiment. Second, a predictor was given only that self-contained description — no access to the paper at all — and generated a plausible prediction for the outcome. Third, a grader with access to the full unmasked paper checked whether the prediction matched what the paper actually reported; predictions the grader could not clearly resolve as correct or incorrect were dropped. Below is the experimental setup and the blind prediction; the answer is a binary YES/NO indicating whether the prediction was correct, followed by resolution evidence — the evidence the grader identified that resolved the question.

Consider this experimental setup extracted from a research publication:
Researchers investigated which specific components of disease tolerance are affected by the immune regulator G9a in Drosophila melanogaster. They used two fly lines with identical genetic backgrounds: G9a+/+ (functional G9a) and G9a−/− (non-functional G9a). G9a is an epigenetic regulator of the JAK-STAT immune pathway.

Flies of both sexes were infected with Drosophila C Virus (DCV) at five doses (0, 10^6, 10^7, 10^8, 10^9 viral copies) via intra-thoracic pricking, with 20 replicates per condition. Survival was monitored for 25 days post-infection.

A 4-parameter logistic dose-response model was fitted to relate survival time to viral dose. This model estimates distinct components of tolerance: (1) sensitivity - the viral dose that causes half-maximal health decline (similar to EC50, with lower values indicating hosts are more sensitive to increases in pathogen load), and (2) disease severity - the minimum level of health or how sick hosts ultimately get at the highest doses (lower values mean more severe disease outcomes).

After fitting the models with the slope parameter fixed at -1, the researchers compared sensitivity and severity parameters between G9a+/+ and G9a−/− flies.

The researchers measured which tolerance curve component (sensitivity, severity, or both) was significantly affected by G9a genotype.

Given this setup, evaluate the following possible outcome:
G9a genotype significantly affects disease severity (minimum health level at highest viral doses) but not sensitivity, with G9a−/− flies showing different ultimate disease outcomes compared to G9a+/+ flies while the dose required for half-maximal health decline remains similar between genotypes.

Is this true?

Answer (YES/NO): NO